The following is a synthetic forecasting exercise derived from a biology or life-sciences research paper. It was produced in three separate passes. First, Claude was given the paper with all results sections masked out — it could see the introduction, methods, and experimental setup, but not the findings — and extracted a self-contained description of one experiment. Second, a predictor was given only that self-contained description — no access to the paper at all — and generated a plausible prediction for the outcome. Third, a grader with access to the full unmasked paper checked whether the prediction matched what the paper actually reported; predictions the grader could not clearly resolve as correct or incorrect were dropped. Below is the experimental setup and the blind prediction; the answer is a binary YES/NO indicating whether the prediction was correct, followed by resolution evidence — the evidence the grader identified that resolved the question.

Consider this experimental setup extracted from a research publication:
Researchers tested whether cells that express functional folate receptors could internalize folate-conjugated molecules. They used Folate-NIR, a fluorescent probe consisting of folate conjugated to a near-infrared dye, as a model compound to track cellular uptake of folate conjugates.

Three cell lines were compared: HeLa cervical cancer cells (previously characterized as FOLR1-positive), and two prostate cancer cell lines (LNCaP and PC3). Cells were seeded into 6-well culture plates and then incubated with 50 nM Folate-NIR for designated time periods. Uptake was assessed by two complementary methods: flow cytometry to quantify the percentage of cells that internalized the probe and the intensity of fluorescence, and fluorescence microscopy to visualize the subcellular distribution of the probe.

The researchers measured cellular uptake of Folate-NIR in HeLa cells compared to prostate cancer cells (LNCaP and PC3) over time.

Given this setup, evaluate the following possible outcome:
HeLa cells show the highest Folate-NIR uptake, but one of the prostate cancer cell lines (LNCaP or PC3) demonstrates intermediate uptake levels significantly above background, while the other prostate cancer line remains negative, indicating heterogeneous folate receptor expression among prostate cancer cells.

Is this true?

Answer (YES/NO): NO